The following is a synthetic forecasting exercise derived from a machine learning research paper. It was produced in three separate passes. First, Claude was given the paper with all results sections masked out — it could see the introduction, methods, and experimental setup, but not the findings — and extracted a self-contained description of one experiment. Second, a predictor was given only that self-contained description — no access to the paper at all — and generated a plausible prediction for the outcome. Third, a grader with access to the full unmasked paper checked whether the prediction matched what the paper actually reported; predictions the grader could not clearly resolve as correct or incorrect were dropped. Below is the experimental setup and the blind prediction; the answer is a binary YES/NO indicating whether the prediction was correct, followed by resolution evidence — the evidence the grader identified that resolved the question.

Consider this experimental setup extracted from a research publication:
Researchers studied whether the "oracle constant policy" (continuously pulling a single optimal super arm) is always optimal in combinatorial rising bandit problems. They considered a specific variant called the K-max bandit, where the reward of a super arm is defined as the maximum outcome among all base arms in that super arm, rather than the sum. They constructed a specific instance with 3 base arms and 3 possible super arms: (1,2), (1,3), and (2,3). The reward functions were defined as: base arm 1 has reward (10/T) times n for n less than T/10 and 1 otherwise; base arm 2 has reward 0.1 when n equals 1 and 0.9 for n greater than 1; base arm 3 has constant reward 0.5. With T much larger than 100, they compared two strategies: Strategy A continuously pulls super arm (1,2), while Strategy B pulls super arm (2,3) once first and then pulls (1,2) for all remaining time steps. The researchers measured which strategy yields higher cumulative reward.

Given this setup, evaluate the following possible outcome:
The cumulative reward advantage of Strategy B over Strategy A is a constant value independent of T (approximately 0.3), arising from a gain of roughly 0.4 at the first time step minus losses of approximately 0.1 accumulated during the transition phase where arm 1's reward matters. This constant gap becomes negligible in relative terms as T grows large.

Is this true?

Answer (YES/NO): YES